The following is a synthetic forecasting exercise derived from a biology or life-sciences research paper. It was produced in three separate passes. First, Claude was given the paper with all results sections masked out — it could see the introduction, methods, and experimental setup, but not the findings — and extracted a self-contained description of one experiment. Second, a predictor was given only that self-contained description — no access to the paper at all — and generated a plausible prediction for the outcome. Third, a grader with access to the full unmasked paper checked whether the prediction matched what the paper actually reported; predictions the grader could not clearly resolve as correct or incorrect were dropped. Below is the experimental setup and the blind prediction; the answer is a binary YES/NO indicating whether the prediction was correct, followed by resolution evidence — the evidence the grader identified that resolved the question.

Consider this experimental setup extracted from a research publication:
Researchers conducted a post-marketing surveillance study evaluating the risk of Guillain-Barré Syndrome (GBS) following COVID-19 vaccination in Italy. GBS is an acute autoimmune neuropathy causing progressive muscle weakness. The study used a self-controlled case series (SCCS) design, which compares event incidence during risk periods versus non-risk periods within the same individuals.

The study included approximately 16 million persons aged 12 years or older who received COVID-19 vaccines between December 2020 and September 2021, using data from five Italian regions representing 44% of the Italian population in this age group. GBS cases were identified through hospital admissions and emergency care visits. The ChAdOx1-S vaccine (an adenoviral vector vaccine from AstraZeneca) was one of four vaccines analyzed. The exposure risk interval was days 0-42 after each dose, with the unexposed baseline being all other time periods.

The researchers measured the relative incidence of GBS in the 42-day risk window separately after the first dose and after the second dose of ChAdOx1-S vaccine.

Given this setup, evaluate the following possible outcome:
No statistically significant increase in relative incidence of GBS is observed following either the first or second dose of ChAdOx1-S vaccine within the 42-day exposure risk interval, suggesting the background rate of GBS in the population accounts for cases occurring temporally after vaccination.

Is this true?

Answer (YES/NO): NO